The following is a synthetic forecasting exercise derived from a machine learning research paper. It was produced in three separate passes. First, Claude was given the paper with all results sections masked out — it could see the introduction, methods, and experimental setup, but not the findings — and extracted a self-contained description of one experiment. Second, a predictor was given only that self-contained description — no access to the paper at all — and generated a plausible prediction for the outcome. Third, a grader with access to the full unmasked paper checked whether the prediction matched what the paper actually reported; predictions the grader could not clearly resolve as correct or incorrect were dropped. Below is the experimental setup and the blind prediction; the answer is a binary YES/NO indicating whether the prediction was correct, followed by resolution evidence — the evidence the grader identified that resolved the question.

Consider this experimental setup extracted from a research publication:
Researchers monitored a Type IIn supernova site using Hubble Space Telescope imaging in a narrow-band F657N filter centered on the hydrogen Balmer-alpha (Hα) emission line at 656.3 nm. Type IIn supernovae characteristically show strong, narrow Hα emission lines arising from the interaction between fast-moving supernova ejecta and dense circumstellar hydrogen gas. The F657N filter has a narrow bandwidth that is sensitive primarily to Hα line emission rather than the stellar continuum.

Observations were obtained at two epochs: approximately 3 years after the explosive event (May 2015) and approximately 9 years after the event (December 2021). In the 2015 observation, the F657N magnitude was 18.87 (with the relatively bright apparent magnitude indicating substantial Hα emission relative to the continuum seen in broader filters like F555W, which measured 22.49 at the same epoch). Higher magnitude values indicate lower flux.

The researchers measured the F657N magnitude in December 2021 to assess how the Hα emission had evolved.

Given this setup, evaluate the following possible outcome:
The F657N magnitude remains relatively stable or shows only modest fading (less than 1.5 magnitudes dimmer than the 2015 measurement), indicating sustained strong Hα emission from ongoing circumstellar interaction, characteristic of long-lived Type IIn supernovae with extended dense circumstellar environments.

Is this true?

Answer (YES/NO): NO